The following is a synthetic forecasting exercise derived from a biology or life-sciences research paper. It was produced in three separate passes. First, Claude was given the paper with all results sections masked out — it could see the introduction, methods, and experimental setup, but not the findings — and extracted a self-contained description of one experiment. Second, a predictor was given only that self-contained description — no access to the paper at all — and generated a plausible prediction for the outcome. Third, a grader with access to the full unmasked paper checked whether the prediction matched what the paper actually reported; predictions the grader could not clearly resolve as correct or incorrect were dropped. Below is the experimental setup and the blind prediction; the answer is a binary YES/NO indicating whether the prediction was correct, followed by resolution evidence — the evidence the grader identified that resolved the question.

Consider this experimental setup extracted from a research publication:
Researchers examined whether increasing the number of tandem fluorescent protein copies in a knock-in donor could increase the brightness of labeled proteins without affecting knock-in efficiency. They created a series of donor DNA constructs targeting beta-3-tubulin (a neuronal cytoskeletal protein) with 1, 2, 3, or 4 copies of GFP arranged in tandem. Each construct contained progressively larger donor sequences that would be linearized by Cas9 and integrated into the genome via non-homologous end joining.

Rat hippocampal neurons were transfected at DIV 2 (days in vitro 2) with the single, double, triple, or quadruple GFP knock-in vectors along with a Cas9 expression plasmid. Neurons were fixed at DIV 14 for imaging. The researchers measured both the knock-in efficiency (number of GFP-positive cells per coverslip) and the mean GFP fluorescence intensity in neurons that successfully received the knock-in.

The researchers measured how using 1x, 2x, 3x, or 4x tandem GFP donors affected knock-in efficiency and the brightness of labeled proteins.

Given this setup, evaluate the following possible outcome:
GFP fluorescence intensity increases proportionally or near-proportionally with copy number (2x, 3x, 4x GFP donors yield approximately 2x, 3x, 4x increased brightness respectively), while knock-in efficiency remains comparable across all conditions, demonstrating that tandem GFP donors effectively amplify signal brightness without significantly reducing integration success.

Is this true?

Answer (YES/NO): NO